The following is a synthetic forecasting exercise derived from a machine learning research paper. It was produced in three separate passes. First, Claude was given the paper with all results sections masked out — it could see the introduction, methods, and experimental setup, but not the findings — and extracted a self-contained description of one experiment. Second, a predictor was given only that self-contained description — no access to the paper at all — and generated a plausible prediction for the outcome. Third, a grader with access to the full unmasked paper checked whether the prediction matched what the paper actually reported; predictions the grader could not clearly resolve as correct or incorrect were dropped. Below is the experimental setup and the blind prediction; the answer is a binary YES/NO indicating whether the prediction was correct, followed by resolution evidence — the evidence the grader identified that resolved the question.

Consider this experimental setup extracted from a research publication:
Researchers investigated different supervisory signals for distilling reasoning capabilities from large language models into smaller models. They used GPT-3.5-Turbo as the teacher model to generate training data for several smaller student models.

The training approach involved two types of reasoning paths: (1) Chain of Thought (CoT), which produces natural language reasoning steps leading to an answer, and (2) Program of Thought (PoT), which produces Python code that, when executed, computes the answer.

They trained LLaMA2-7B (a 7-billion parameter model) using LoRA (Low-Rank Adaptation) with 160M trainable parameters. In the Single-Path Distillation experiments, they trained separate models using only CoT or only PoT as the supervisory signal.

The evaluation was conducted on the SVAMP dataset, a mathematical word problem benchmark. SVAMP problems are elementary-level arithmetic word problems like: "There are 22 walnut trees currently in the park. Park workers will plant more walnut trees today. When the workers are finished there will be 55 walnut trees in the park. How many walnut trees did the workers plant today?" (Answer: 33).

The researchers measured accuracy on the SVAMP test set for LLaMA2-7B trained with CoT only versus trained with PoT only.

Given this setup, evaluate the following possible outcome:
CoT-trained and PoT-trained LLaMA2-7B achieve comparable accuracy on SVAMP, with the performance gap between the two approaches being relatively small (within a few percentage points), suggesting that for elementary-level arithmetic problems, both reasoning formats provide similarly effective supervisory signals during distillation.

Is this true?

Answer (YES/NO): NO